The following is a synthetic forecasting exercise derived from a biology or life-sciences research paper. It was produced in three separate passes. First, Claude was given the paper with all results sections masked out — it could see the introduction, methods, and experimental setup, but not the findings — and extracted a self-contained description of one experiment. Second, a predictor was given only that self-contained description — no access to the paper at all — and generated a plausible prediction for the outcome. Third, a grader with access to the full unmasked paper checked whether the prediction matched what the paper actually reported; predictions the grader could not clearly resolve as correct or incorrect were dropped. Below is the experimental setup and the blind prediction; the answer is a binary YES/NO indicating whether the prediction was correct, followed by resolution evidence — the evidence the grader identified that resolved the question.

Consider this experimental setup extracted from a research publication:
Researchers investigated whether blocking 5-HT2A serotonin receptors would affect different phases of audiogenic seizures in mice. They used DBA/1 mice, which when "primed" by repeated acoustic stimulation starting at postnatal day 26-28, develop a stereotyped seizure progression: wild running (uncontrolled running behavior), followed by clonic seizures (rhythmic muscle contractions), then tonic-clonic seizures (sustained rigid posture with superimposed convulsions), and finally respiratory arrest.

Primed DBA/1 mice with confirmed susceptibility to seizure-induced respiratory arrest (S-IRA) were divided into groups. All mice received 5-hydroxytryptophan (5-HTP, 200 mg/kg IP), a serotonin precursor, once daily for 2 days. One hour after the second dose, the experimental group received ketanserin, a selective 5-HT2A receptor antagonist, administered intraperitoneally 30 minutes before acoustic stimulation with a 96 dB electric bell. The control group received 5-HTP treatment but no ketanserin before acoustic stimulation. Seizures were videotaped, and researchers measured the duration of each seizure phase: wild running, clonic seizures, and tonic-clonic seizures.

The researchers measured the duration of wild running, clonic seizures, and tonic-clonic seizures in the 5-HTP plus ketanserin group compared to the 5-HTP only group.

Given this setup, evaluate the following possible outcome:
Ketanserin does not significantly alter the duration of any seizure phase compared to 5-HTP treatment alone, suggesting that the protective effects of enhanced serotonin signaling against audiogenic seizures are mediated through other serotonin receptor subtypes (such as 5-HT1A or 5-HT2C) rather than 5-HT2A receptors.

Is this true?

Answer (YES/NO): NO